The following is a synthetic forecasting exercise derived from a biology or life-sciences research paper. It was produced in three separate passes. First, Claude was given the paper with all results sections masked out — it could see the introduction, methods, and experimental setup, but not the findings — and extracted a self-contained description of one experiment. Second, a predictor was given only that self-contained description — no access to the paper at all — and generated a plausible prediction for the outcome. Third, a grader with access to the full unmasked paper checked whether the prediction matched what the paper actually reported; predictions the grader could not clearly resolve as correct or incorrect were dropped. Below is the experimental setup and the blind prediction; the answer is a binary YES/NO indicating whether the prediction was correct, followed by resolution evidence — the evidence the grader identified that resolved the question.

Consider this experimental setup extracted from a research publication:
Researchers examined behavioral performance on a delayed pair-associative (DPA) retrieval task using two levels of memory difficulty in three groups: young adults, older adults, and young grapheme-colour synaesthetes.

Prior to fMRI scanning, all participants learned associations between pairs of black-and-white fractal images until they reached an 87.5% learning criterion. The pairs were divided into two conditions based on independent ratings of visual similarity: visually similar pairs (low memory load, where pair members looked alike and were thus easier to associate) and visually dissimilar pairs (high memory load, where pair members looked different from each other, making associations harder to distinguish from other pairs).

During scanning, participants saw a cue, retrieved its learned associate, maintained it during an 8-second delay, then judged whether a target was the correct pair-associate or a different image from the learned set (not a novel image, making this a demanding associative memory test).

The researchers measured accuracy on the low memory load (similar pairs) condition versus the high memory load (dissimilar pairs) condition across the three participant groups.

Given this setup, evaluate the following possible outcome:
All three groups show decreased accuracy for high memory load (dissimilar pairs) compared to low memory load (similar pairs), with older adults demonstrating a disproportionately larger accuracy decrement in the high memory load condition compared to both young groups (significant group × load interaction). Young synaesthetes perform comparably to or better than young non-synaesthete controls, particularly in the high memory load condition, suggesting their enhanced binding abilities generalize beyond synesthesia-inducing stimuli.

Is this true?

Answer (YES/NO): NO